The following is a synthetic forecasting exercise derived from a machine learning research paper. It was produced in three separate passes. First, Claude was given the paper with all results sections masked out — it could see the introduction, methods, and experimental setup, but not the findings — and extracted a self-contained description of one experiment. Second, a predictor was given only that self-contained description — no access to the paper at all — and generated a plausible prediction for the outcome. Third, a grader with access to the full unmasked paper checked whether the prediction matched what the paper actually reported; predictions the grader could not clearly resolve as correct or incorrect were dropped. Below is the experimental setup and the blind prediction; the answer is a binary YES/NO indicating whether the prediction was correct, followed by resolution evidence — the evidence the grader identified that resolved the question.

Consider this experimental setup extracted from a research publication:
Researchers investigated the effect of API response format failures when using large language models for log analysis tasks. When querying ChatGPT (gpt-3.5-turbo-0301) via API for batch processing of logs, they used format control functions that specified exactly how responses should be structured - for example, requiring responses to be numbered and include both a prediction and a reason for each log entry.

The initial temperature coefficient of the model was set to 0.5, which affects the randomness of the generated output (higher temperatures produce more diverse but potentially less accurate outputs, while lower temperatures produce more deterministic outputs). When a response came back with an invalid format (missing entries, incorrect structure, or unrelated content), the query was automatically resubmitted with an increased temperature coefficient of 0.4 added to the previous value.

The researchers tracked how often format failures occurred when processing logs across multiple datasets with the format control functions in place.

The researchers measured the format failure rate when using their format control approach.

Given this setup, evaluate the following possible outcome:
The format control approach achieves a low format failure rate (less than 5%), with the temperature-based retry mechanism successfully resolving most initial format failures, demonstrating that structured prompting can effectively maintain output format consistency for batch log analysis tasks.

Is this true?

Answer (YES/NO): YES